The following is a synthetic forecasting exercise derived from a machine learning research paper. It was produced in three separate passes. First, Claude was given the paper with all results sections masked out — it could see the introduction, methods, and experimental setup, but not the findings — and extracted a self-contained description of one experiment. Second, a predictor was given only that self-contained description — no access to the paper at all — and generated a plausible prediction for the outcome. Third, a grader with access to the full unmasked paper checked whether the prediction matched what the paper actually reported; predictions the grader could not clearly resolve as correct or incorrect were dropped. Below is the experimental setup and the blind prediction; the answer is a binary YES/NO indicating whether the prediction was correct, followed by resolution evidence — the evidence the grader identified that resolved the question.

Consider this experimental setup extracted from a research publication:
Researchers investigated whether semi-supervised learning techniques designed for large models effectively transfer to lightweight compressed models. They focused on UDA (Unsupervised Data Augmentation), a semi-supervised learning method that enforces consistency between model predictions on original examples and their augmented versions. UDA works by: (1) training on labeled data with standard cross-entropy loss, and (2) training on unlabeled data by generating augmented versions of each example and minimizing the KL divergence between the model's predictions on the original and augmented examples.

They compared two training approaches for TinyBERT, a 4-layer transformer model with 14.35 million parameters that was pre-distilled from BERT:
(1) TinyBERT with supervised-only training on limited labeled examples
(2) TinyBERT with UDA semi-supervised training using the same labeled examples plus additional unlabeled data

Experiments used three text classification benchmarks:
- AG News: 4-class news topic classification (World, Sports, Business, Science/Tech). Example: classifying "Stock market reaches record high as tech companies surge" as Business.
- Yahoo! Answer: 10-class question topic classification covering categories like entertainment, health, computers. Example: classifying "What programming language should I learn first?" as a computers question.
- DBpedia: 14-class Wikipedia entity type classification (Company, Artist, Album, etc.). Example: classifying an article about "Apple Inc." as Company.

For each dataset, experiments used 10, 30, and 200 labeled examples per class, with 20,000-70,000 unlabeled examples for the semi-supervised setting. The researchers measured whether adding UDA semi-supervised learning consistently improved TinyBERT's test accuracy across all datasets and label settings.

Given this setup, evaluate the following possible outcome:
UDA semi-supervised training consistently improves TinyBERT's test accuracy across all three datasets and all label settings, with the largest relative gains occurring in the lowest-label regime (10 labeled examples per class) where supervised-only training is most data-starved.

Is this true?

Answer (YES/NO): NO